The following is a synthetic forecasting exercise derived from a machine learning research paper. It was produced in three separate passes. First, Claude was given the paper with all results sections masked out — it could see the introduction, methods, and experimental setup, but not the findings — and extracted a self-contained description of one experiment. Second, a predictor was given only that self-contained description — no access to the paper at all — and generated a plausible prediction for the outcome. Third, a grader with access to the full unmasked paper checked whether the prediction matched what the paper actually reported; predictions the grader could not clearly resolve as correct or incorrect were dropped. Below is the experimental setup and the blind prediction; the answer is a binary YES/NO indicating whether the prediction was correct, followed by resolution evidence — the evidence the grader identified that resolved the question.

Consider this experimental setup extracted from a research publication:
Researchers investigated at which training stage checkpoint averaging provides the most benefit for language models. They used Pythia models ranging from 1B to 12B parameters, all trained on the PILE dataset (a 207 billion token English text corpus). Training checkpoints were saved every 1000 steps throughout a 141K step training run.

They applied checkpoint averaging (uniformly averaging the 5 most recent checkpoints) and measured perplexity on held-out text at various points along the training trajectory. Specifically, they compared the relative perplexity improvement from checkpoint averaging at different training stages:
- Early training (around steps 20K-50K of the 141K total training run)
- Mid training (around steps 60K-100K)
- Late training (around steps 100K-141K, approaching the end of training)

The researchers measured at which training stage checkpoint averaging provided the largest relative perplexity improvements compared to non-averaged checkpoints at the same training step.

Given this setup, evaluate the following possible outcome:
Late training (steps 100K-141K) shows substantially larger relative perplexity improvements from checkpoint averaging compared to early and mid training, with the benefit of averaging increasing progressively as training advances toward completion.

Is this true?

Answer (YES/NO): NO